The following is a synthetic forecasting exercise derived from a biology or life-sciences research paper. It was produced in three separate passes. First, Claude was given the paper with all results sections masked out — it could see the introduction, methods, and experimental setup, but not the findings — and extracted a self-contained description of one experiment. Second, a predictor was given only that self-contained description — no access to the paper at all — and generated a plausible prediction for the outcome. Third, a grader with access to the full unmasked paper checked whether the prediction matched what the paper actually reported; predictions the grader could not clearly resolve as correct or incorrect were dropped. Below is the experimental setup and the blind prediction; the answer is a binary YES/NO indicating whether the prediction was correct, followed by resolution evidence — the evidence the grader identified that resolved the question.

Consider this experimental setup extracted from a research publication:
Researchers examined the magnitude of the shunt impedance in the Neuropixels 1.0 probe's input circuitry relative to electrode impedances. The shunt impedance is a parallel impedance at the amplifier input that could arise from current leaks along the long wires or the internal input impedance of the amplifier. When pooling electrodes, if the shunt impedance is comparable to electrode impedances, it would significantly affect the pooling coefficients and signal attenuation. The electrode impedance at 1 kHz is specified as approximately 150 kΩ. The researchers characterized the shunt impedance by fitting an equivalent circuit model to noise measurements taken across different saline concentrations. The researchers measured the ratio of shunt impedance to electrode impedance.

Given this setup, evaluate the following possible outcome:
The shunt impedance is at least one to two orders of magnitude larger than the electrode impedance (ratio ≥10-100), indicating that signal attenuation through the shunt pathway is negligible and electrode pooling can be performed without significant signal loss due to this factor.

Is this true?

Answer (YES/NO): YES